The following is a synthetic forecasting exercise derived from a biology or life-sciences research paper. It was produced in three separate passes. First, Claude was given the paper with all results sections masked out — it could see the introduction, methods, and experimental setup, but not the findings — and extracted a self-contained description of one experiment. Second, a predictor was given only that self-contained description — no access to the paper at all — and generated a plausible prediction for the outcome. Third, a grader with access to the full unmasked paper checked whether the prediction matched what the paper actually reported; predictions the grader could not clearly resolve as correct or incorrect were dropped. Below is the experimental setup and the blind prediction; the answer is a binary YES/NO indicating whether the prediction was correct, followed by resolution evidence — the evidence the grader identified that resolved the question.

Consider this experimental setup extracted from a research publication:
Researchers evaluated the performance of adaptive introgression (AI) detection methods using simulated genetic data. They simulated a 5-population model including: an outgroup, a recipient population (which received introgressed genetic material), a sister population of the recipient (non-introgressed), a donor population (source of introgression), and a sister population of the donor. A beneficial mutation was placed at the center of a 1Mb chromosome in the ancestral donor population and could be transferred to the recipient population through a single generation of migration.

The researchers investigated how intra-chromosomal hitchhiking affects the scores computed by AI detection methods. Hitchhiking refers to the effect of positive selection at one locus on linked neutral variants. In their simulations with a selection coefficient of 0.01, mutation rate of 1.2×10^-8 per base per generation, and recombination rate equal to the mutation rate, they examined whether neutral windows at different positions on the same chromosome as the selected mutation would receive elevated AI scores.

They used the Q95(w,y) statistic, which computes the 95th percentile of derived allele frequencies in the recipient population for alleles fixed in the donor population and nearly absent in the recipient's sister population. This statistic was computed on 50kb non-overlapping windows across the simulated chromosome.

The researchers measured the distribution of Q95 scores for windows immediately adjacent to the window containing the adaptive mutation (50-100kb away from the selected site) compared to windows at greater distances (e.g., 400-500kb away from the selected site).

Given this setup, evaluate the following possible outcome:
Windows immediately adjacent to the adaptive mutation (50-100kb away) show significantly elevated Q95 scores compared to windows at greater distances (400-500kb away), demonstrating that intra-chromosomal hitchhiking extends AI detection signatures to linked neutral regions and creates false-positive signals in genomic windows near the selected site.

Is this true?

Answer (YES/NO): YES